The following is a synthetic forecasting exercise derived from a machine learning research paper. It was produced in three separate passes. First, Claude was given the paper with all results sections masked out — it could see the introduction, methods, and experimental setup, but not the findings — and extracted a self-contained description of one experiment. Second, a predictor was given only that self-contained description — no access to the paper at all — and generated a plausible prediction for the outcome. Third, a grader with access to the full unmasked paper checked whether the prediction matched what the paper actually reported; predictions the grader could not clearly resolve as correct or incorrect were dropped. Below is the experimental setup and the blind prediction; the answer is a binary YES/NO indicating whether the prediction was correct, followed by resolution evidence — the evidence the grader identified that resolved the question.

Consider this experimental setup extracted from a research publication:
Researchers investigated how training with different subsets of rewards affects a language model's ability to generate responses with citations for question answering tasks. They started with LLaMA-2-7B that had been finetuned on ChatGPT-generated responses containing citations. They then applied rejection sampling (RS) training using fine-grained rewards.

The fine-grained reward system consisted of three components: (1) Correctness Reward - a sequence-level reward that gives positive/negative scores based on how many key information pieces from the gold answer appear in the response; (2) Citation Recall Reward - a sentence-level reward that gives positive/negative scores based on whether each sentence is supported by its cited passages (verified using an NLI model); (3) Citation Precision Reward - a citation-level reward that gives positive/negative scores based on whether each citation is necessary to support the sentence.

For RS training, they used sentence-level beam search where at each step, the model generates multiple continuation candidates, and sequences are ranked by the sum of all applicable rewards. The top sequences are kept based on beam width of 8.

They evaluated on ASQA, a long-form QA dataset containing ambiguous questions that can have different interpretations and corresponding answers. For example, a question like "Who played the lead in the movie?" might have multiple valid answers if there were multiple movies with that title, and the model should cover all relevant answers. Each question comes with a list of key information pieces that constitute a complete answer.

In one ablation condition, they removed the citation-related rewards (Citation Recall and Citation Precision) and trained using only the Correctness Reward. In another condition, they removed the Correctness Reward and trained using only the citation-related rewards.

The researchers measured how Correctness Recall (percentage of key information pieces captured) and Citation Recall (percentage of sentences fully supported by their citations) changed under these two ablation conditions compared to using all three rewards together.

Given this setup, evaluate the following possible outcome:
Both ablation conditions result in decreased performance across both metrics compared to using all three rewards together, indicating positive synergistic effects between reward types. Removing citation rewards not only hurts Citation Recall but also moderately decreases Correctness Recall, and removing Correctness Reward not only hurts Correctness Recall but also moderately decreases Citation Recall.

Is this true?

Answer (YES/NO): NO